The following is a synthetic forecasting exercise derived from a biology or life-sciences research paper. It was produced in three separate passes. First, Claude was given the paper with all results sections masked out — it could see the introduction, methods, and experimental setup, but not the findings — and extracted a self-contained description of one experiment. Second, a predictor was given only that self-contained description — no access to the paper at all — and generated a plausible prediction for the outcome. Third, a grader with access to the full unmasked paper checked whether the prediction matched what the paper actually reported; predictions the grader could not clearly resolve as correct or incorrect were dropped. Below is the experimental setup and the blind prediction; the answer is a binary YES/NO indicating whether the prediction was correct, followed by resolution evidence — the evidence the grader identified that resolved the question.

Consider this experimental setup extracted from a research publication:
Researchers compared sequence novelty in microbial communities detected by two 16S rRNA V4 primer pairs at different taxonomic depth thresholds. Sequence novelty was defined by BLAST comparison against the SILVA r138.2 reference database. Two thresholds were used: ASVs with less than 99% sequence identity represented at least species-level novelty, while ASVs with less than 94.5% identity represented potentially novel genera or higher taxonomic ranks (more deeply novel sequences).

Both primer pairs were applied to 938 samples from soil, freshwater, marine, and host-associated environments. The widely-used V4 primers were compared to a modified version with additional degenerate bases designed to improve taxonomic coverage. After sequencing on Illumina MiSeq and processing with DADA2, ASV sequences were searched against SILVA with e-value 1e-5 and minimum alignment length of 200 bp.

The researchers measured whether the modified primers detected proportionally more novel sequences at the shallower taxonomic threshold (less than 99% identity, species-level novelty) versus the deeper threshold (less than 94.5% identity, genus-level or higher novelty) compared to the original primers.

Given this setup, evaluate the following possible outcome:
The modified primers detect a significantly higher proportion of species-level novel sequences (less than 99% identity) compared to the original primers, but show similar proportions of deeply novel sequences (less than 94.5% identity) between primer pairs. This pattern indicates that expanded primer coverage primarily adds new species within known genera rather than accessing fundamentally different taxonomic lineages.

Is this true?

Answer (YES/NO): NO